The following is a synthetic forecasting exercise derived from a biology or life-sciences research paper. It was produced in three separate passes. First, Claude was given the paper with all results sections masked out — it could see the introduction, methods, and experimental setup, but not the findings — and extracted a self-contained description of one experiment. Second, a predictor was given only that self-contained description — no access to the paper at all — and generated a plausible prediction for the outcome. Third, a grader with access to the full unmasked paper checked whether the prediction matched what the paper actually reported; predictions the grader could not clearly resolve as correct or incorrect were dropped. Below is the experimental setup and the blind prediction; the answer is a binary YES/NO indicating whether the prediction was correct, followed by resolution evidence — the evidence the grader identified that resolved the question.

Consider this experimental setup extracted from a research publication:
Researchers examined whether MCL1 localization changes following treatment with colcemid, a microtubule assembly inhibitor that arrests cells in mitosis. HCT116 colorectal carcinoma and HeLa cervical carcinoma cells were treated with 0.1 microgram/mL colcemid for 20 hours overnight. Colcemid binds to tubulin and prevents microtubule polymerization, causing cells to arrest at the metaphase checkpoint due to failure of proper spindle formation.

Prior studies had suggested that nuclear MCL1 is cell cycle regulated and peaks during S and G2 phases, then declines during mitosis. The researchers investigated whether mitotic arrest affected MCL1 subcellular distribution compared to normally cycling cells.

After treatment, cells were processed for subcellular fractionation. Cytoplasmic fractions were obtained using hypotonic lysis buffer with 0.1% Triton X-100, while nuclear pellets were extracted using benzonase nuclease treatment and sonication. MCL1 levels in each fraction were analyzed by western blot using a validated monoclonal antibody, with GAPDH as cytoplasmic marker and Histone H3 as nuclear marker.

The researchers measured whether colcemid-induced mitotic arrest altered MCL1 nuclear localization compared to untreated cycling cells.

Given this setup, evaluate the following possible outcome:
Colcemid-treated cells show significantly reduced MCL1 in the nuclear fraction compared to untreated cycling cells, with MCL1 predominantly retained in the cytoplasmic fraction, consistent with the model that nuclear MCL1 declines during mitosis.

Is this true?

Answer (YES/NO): NO